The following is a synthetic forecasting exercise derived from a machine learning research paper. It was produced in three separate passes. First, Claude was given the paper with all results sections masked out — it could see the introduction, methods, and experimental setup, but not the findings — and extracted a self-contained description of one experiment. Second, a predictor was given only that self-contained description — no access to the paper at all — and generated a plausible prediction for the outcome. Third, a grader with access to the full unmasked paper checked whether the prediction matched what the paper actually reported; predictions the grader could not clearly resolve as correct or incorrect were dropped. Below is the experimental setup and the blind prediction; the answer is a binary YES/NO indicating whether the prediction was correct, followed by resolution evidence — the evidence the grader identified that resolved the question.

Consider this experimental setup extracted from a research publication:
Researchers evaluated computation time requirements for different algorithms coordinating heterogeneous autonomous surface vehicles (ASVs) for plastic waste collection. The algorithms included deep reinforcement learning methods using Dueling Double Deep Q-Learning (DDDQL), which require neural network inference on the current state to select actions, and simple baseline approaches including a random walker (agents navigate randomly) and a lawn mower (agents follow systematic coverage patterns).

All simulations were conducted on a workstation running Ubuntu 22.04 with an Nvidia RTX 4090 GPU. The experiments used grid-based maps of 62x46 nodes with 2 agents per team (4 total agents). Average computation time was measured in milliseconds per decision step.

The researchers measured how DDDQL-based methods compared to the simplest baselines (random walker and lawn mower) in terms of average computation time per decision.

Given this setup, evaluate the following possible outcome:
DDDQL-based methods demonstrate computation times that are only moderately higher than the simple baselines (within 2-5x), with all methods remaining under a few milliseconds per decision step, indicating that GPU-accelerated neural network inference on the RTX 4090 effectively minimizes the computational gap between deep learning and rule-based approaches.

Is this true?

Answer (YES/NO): NO